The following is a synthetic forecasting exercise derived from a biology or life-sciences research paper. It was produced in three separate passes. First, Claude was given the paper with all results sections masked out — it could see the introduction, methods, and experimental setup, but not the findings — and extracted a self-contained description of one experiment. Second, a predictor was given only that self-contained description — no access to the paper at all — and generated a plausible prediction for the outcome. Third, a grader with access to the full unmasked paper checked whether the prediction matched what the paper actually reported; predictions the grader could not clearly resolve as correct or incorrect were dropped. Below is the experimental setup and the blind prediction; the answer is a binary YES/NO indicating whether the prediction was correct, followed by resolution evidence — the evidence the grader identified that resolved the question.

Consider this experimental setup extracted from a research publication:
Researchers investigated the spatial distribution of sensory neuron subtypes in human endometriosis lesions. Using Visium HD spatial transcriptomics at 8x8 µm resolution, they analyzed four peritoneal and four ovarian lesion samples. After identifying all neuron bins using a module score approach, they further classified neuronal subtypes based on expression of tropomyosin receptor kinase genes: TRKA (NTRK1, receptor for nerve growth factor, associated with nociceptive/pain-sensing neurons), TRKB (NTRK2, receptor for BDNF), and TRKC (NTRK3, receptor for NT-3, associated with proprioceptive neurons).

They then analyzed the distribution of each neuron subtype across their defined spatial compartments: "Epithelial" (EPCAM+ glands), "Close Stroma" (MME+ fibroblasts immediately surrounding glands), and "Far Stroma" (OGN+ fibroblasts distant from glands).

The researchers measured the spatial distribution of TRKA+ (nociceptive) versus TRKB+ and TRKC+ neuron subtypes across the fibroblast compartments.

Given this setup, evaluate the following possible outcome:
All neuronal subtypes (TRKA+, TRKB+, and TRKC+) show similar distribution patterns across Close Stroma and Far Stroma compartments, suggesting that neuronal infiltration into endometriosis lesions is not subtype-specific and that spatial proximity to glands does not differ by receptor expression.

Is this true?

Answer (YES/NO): NO